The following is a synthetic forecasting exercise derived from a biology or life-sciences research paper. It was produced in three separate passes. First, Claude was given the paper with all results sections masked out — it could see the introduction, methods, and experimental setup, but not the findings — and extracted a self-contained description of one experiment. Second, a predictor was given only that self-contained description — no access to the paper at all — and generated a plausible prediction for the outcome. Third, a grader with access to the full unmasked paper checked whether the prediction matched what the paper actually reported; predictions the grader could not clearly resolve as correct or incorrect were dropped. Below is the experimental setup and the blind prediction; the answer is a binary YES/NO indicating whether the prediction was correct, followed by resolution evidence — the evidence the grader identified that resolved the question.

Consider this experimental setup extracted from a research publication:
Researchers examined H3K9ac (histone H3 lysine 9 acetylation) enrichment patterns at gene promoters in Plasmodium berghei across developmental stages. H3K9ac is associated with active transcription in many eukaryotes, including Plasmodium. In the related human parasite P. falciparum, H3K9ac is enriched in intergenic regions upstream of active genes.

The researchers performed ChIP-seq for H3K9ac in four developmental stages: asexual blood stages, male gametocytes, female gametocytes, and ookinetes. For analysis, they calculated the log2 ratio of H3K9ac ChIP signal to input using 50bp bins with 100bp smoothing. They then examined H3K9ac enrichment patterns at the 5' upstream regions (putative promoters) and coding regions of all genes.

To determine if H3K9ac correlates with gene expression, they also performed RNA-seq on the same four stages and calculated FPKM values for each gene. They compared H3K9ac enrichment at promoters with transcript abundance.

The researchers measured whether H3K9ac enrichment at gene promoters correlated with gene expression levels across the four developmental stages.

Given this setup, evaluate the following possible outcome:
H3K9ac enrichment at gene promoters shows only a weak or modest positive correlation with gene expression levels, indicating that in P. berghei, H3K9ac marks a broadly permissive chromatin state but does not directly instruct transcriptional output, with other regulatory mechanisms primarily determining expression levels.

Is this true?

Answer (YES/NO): NO